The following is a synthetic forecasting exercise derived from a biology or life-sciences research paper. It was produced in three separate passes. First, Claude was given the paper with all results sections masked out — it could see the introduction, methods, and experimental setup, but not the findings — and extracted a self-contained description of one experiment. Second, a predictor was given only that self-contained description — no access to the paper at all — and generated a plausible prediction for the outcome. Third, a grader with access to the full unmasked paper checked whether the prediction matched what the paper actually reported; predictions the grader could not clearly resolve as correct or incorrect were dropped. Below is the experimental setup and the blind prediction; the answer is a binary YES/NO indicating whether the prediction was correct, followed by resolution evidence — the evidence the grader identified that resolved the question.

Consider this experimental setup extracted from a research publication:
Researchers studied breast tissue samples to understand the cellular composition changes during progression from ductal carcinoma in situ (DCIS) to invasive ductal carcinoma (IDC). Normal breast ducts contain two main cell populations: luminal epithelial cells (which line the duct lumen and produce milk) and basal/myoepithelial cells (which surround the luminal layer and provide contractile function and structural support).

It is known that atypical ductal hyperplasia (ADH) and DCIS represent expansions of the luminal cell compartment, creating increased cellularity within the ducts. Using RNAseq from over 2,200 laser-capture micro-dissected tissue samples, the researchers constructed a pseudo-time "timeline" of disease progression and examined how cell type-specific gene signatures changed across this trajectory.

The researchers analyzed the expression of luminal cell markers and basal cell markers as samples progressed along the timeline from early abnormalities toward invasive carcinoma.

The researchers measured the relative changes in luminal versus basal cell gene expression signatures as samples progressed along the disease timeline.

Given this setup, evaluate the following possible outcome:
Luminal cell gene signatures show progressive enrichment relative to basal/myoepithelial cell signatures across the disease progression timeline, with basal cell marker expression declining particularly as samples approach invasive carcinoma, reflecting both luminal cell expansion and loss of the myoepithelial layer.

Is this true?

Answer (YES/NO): NO